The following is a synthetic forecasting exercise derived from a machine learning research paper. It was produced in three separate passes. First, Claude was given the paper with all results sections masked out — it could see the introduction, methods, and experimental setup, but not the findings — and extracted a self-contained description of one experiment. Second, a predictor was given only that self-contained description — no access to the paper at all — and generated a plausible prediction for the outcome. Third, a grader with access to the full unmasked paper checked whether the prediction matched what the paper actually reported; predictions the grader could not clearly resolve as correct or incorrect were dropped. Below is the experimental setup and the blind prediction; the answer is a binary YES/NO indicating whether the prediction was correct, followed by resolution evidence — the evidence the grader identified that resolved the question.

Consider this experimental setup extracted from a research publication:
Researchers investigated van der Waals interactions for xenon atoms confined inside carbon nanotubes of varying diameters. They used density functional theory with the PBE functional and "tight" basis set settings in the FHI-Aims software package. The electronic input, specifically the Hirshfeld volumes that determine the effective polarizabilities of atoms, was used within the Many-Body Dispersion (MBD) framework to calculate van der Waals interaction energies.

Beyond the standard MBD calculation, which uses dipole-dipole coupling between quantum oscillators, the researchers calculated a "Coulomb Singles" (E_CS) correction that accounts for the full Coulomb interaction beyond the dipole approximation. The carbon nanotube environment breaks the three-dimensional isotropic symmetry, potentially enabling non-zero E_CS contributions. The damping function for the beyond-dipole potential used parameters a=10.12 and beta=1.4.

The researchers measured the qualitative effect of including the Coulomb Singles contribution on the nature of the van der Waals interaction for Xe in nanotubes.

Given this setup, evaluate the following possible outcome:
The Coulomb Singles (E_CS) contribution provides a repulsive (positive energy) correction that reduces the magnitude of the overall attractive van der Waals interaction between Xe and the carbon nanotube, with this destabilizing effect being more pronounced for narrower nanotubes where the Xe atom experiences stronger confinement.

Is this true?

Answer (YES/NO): NO